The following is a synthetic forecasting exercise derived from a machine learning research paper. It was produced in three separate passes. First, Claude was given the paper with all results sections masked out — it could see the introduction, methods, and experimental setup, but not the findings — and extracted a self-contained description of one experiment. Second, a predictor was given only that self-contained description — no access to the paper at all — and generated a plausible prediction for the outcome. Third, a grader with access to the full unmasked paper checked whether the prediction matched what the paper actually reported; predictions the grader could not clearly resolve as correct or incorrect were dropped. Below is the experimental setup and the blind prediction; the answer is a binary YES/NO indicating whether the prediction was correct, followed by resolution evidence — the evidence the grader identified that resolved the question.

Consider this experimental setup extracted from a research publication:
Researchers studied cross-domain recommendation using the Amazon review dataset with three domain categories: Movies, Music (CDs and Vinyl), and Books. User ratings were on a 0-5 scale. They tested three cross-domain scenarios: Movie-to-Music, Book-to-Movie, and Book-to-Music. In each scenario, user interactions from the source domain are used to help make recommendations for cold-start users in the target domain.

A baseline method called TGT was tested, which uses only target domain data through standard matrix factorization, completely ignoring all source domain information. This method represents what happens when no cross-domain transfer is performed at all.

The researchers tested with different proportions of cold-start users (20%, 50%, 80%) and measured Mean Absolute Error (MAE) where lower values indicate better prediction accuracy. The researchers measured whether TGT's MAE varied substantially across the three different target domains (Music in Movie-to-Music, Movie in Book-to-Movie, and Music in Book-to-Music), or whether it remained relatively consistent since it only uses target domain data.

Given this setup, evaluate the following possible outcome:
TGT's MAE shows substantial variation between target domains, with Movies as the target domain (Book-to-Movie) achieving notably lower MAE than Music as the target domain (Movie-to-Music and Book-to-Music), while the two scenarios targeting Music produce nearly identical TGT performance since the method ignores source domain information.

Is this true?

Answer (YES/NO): YES